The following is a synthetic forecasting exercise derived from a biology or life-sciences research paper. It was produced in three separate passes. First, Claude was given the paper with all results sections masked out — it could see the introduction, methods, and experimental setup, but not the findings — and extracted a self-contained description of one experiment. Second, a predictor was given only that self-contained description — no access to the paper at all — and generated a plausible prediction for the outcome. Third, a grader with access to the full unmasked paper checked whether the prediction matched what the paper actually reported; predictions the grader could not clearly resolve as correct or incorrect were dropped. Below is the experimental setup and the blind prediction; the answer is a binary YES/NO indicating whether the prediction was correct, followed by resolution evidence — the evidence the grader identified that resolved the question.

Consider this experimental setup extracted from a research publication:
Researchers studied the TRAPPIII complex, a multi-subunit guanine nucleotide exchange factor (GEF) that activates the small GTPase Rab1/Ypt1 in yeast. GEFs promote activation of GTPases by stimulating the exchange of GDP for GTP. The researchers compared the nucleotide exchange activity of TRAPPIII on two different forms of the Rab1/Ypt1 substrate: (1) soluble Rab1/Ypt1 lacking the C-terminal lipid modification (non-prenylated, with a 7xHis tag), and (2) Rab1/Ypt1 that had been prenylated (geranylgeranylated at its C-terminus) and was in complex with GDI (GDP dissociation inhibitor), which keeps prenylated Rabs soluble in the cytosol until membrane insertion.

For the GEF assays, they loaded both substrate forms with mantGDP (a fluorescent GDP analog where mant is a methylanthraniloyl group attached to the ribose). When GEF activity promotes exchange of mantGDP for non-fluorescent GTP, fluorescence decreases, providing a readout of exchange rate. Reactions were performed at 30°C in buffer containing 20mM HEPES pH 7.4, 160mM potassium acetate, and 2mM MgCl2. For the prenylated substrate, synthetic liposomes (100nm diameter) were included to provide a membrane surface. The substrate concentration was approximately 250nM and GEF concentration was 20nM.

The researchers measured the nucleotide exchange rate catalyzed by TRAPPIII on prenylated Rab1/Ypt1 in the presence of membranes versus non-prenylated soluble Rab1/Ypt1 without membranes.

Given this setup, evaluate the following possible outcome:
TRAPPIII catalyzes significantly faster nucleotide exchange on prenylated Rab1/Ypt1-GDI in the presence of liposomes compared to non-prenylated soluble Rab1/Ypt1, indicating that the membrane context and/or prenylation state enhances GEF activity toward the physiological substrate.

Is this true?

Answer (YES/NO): YES